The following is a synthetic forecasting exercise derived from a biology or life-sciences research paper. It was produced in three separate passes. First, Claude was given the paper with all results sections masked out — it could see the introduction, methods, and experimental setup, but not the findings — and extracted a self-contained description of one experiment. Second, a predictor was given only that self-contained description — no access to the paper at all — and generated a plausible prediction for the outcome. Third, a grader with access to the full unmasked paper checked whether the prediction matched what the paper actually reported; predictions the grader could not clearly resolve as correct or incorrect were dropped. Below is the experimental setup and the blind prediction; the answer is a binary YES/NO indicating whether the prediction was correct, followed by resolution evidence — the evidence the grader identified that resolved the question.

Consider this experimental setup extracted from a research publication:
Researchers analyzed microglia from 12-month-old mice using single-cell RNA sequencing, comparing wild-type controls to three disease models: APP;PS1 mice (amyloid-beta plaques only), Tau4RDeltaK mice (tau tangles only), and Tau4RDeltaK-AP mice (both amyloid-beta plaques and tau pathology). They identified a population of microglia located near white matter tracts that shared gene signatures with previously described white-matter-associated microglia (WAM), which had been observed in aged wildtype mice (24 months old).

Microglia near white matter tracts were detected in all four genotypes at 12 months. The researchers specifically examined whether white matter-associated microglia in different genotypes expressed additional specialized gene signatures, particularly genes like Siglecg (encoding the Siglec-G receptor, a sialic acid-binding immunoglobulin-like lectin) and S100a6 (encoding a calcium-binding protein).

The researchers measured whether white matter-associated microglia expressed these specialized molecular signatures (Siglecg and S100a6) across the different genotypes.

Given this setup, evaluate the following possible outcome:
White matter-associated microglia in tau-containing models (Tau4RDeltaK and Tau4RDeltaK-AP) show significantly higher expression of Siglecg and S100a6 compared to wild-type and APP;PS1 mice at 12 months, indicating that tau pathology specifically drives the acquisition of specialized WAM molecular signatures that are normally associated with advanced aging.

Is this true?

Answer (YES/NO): NO